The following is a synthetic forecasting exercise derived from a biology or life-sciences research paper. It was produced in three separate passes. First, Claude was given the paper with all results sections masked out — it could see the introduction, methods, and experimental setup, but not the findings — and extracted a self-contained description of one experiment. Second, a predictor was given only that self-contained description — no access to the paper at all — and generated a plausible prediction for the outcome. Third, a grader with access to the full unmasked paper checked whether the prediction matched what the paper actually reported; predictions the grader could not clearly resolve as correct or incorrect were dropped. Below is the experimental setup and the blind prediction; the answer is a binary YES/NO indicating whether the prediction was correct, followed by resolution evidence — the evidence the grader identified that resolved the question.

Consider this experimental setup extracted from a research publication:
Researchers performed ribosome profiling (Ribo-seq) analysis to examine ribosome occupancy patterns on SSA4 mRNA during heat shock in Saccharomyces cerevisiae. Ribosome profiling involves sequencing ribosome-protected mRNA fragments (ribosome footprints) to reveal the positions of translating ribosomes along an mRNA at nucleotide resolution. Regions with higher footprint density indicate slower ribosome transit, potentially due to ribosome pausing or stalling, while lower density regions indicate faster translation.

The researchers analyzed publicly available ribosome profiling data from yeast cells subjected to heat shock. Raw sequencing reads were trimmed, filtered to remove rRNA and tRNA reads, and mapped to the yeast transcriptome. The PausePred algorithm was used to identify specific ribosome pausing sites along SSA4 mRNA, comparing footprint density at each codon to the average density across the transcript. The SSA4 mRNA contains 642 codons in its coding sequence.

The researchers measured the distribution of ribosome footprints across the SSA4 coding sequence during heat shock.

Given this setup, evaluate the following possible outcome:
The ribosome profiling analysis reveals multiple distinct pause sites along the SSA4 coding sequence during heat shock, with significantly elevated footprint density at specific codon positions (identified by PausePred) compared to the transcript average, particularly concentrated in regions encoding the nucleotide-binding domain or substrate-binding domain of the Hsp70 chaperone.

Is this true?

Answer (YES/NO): NO